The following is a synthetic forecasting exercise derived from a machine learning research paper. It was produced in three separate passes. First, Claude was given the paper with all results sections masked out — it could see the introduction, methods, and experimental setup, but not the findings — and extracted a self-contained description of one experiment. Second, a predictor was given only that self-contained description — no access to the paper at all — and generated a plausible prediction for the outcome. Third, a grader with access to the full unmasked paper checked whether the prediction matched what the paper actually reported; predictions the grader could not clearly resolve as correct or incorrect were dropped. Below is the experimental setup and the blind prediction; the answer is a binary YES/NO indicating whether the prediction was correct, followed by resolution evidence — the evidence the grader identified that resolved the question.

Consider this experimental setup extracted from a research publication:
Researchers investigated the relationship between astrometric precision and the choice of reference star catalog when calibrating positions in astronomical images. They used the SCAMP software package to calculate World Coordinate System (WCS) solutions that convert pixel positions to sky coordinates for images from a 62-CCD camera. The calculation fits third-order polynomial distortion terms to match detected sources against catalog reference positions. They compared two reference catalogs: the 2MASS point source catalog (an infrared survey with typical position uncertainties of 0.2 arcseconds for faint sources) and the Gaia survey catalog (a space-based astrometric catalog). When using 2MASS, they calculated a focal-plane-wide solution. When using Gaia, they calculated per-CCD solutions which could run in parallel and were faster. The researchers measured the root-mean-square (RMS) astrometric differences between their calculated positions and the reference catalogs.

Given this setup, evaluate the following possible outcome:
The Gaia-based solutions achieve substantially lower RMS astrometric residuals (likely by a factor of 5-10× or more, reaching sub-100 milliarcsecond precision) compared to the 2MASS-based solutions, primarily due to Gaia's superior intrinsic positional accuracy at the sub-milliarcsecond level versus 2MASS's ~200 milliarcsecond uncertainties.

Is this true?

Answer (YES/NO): YES